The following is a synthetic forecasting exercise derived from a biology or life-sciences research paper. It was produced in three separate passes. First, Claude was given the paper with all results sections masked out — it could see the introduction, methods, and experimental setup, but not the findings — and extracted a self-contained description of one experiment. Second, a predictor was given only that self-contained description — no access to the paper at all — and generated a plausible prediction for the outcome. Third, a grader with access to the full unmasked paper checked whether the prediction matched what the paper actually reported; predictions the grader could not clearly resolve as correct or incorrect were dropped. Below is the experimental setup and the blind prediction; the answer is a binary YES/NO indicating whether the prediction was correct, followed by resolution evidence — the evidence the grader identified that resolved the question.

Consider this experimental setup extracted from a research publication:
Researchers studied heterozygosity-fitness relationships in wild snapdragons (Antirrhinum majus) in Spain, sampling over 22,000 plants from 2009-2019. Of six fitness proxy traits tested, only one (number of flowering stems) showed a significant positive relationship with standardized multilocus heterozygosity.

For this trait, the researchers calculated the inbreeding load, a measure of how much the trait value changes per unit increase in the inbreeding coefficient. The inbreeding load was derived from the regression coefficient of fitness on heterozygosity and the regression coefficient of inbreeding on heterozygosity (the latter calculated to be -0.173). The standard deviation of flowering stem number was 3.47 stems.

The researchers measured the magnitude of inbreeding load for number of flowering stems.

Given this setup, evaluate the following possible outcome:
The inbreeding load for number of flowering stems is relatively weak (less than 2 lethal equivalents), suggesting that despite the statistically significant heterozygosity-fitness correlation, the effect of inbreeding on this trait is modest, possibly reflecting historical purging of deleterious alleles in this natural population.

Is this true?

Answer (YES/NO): YES